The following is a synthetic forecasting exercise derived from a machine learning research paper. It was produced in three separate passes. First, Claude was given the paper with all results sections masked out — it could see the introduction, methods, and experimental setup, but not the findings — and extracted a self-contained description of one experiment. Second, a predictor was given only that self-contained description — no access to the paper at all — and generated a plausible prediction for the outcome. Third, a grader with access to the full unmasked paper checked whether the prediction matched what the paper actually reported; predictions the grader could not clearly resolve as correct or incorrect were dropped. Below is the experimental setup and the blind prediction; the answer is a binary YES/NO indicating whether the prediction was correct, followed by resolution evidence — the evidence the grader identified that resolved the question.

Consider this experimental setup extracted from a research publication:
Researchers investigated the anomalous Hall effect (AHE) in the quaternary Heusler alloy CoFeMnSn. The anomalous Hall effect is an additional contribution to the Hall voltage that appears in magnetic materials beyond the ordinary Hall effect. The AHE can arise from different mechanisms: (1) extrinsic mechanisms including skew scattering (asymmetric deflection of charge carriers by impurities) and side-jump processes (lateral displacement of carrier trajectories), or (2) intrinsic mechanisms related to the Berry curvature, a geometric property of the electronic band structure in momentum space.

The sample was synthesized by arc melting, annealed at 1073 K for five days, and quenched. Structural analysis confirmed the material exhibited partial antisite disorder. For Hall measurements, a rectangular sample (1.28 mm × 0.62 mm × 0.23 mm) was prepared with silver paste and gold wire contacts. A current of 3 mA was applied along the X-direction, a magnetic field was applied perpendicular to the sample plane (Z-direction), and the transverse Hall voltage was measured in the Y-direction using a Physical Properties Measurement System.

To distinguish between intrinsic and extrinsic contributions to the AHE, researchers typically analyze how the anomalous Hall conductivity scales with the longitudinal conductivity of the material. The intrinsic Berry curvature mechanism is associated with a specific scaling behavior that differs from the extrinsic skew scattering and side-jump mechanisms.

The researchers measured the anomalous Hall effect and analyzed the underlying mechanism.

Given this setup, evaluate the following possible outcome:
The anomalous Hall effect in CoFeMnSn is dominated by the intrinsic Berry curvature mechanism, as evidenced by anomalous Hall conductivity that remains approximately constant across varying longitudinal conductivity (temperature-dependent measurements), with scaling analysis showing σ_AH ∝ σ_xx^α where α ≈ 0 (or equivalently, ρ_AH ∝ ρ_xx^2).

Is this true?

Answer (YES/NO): YES